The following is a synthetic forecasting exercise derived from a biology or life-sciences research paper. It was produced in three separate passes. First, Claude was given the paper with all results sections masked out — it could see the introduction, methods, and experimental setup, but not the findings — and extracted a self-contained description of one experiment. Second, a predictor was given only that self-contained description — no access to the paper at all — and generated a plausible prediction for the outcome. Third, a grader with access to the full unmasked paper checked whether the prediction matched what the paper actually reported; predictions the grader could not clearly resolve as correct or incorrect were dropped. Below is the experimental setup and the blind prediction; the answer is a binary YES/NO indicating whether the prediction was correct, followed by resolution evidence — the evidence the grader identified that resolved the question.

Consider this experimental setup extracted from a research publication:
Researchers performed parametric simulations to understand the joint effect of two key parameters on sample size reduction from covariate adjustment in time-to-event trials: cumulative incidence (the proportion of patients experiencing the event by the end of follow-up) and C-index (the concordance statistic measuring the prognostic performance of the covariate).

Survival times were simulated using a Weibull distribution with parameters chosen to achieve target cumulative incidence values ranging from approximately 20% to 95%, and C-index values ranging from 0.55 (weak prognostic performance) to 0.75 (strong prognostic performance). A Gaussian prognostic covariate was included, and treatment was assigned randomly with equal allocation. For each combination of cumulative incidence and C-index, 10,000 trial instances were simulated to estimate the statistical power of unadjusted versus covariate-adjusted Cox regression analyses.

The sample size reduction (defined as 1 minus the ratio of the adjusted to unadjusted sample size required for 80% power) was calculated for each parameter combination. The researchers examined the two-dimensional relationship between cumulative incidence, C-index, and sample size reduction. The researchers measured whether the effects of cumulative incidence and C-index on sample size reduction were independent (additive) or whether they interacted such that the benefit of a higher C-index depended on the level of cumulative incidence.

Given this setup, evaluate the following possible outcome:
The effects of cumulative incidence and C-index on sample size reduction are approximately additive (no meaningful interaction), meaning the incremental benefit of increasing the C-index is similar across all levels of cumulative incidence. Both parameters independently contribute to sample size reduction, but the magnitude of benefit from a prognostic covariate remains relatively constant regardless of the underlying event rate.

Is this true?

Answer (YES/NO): NO